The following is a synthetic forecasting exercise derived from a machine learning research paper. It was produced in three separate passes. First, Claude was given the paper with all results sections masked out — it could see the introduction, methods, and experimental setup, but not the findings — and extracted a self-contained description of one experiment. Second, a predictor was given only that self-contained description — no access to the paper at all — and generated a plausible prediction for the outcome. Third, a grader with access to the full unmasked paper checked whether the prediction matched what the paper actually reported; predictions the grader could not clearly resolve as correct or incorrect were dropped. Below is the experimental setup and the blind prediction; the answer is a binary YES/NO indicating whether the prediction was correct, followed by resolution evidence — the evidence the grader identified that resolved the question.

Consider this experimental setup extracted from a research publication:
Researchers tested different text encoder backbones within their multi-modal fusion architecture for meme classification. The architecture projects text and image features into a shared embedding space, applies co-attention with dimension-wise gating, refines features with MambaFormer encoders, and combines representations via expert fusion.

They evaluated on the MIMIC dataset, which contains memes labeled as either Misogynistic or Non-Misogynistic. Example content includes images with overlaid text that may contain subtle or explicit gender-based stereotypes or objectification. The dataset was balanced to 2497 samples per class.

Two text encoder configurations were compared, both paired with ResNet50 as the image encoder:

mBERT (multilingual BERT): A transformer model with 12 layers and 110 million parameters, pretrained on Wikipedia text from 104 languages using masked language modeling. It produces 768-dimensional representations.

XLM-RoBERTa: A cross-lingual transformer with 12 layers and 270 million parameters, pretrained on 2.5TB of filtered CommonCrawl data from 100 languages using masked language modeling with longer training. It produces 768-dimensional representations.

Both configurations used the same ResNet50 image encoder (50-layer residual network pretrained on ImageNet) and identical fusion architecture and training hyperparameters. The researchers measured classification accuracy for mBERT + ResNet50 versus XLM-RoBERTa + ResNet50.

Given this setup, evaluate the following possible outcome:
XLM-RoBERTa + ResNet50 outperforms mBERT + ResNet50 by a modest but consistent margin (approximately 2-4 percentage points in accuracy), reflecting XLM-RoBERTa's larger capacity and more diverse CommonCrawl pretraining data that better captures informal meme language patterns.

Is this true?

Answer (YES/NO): YES